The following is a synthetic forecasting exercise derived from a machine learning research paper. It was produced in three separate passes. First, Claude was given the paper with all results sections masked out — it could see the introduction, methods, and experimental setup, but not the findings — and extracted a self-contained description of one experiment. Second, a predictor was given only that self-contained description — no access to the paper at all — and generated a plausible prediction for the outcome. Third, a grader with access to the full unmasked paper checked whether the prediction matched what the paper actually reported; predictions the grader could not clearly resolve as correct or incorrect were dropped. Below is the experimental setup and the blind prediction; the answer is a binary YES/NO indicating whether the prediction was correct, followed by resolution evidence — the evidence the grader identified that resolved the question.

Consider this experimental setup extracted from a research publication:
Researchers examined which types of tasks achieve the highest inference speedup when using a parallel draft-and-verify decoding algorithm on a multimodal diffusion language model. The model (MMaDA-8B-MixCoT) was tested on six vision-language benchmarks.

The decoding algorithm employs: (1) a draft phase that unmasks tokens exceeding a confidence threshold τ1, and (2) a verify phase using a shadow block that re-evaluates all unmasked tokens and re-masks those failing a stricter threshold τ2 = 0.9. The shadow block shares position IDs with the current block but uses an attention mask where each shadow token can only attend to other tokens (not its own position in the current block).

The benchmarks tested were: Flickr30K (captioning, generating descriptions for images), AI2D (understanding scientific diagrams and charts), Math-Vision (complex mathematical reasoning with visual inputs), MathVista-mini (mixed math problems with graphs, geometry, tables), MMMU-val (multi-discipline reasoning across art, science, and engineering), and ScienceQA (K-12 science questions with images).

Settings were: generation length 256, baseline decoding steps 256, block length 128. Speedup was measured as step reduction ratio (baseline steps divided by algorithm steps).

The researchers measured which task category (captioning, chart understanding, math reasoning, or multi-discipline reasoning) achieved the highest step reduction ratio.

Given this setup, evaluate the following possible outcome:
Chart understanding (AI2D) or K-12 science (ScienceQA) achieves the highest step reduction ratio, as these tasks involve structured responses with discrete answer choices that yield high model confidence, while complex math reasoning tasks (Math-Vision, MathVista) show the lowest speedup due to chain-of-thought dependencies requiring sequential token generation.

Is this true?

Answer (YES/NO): NO